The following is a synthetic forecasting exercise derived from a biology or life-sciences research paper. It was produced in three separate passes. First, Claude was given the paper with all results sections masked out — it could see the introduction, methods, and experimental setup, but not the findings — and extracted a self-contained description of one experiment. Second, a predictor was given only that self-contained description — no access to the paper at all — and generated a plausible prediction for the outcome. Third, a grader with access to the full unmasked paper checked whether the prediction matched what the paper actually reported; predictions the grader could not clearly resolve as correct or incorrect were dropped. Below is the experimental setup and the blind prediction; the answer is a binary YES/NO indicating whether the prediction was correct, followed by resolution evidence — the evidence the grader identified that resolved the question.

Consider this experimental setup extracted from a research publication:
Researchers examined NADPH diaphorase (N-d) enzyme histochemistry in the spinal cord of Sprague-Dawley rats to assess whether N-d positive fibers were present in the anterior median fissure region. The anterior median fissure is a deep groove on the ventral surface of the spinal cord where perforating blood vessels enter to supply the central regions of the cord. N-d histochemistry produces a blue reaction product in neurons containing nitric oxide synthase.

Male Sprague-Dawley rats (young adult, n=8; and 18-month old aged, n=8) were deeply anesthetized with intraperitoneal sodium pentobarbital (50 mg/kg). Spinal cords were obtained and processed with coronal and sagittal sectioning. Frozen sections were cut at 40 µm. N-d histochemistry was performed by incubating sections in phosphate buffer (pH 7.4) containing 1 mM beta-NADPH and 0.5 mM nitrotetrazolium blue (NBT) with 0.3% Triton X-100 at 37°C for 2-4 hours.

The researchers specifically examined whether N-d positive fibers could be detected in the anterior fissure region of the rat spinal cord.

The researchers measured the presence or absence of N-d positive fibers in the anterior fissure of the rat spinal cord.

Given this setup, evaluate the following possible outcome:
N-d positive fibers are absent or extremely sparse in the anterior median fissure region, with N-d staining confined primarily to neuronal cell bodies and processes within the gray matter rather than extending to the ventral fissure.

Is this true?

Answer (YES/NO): NO